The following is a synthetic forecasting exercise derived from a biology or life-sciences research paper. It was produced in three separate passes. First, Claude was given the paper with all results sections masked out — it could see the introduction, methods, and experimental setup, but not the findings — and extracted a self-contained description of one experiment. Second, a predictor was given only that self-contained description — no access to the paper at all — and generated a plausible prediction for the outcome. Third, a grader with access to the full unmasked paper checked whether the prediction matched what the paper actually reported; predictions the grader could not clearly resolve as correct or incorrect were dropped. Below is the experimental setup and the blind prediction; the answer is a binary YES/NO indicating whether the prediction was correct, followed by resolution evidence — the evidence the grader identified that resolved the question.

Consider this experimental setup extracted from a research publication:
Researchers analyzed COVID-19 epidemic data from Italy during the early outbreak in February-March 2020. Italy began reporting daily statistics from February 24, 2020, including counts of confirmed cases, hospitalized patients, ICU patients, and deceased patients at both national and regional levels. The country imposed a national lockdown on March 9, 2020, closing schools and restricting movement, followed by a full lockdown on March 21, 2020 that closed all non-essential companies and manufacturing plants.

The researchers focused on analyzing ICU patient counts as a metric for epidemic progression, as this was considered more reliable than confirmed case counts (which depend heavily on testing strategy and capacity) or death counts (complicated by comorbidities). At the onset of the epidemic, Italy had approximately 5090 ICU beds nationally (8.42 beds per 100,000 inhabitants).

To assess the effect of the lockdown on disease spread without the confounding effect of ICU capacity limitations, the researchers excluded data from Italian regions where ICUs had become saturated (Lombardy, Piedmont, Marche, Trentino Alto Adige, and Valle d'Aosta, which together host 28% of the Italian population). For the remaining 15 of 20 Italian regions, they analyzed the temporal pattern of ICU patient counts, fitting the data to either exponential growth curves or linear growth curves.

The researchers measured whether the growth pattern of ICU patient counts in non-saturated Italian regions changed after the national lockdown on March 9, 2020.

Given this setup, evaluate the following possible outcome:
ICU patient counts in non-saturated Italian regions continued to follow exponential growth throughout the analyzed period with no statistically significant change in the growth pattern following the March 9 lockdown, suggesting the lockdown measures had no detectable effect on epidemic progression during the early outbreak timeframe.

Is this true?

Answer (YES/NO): NO